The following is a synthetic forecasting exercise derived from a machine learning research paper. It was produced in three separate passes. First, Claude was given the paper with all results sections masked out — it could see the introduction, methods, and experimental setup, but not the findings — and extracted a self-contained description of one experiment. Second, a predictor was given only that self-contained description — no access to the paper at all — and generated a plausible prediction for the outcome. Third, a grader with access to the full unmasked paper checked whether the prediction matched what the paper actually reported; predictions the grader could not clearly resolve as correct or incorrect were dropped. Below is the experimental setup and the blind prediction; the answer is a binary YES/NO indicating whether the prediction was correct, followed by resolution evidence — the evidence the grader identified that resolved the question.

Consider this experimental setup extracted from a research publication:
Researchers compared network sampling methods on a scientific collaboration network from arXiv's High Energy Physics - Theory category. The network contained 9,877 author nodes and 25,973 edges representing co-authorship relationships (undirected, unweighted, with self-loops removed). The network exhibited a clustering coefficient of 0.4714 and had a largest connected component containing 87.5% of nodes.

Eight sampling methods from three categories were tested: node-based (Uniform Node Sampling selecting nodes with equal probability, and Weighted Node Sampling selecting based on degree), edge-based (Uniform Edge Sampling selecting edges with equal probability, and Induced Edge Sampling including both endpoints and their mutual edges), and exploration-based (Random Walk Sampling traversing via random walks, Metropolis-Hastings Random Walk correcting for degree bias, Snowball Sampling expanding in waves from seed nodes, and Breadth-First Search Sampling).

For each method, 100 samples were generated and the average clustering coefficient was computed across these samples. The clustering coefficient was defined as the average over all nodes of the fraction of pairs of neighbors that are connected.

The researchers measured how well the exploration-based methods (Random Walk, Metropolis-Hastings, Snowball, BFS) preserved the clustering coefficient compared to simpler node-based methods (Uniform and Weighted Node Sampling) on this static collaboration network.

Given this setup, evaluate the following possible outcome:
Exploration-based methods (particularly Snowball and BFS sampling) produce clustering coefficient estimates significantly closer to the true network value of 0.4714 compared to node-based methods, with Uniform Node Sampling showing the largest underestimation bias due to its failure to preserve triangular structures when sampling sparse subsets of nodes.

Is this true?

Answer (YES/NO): NO